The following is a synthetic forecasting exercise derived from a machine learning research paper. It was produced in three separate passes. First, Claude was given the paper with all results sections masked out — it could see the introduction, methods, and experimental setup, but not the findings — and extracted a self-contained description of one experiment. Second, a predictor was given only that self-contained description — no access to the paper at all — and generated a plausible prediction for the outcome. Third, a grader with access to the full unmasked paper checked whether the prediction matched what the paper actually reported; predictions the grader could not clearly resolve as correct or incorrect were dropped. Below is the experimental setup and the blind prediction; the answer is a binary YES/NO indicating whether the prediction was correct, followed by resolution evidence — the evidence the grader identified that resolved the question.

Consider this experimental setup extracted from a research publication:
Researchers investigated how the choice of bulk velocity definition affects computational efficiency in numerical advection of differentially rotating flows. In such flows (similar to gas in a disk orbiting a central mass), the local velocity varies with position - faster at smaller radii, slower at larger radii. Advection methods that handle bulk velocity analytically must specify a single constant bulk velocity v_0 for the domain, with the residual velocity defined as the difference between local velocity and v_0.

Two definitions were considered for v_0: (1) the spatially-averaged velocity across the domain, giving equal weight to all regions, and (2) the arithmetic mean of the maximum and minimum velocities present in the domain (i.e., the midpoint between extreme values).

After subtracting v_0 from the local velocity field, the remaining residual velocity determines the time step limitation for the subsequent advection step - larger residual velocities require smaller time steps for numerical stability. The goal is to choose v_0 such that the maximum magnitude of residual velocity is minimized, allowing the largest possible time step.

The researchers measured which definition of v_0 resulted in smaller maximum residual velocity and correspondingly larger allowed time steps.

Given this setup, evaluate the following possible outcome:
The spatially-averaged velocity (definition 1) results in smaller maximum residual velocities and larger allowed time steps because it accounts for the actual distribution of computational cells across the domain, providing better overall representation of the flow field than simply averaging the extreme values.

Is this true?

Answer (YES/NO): NO